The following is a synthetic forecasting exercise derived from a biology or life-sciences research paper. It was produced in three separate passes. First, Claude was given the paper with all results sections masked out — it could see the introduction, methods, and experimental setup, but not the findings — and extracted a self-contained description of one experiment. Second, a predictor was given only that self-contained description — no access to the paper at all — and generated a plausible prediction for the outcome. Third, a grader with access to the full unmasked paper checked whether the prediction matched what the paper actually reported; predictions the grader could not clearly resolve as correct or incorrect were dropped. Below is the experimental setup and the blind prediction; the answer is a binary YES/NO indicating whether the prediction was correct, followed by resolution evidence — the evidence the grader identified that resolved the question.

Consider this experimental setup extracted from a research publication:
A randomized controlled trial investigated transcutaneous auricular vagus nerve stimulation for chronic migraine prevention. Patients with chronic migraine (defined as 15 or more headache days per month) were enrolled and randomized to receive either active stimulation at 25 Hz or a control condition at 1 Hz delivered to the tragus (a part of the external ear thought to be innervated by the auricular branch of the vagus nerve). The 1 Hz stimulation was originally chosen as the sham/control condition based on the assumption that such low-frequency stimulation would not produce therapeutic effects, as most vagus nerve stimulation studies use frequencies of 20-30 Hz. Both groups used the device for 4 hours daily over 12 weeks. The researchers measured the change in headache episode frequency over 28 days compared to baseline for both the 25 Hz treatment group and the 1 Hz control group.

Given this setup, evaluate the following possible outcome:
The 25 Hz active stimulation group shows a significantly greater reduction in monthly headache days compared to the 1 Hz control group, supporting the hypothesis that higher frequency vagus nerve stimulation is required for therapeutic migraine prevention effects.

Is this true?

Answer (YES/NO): NO